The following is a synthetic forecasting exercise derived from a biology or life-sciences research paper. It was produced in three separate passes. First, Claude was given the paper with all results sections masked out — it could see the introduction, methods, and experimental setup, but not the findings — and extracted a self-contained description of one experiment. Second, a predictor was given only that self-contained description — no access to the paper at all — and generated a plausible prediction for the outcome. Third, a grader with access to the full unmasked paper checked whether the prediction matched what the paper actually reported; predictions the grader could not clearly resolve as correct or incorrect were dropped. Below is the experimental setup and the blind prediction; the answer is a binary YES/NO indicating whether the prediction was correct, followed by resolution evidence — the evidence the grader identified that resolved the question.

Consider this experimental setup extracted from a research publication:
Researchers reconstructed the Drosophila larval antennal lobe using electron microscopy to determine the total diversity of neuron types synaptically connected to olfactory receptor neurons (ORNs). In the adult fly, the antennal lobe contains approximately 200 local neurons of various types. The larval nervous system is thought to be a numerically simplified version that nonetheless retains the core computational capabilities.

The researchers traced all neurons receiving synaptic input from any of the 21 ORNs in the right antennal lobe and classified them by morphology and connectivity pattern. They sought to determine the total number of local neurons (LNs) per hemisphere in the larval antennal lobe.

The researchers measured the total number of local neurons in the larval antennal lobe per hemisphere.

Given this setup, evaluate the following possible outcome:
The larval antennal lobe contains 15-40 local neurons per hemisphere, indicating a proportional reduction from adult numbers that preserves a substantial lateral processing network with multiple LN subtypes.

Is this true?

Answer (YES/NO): NO